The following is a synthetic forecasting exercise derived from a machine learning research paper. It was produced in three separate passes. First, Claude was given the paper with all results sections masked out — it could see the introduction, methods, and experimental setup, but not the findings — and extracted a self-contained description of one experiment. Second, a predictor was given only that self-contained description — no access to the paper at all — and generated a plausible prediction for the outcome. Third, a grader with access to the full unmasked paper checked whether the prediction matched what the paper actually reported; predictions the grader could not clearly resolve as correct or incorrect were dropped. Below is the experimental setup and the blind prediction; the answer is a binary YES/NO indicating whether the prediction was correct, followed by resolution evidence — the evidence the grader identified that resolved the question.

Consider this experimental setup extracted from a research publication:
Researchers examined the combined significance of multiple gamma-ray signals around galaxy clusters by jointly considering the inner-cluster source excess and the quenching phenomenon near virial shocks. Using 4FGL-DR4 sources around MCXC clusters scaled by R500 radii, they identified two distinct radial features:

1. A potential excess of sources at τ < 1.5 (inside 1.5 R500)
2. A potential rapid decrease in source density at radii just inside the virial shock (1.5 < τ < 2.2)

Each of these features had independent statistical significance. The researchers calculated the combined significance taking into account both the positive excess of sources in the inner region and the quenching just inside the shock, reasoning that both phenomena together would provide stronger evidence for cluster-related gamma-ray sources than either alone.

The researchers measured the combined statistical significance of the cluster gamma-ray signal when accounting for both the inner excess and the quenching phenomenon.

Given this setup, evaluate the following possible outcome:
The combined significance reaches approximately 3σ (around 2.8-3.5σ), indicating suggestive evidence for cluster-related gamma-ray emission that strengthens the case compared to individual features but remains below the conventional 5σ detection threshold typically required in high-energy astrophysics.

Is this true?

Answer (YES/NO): NO